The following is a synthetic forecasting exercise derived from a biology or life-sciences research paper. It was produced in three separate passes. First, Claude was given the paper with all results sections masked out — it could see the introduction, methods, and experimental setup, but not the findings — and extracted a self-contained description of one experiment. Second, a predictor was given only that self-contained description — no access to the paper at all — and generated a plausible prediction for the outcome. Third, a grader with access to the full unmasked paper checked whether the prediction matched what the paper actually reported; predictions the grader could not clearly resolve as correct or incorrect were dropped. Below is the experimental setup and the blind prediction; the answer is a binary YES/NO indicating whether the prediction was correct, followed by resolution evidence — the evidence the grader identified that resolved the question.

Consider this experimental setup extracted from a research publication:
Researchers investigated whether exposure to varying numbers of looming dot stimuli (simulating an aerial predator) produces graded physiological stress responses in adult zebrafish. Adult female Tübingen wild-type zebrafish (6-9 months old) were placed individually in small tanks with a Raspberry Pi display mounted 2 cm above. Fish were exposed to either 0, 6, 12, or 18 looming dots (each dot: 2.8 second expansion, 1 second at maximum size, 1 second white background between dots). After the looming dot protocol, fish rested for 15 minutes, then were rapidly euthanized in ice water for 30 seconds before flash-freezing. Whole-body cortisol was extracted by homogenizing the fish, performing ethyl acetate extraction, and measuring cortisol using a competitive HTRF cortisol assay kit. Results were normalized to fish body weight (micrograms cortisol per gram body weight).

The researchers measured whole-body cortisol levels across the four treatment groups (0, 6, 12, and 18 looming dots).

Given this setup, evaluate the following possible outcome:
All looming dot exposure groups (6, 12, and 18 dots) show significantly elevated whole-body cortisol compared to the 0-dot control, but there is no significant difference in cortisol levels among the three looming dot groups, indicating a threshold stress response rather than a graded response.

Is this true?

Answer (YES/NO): NO